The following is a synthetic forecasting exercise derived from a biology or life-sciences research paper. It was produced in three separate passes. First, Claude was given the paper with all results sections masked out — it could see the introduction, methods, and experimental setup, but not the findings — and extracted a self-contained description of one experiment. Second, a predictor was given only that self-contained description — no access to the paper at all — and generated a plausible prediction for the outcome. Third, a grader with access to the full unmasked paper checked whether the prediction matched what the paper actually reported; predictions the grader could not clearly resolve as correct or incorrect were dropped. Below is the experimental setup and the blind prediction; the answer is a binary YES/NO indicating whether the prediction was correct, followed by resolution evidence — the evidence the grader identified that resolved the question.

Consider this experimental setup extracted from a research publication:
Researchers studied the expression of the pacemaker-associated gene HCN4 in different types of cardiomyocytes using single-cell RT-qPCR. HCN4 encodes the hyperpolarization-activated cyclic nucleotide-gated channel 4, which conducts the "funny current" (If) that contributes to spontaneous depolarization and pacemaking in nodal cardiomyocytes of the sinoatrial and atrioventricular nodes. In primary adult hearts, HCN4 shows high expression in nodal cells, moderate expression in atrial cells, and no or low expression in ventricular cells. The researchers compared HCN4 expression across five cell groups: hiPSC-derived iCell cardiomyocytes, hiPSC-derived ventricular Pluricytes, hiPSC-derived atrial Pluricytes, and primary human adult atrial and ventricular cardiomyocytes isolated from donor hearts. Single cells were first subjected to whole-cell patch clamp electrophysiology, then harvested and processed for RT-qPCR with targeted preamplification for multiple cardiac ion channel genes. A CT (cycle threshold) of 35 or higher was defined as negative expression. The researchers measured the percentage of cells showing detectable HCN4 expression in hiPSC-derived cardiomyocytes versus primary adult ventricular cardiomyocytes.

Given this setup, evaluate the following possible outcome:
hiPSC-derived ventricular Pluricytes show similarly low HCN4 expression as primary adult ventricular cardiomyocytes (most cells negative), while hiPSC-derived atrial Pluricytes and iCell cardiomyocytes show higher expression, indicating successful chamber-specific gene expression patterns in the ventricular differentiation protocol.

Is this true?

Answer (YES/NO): NO